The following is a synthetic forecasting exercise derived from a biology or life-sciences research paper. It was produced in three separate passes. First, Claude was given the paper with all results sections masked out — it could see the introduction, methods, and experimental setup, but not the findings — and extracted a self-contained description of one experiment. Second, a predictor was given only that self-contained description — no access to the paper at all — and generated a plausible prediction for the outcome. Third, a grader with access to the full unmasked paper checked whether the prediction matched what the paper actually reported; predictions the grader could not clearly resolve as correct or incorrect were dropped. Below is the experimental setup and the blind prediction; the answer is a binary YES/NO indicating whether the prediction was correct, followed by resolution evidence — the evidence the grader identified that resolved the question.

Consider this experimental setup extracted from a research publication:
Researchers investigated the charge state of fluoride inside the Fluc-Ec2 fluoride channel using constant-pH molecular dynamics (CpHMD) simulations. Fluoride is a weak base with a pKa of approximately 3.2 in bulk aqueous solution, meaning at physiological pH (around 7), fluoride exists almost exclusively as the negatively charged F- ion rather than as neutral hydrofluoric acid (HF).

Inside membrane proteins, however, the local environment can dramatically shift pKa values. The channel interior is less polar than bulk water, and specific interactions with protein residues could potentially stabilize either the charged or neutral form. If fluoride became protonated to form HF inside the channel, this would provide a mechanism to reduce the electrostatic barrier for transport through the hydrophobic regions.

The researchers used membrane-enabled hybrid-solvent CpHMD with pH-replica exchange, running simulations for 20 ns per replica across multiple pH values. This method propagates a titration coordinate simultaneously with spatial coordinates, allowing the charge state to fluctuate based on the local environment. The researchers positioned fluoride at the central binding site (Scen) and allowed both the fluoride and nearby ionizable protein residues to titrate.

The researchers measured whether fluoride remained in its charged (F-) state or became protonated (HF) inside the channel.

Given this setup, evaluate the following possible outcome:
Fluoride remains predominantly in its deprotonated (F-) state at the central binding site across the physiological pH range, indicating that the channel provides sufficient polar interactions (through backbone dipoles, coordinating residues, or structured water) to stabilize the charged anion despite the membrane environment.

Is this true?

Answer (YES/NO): YES